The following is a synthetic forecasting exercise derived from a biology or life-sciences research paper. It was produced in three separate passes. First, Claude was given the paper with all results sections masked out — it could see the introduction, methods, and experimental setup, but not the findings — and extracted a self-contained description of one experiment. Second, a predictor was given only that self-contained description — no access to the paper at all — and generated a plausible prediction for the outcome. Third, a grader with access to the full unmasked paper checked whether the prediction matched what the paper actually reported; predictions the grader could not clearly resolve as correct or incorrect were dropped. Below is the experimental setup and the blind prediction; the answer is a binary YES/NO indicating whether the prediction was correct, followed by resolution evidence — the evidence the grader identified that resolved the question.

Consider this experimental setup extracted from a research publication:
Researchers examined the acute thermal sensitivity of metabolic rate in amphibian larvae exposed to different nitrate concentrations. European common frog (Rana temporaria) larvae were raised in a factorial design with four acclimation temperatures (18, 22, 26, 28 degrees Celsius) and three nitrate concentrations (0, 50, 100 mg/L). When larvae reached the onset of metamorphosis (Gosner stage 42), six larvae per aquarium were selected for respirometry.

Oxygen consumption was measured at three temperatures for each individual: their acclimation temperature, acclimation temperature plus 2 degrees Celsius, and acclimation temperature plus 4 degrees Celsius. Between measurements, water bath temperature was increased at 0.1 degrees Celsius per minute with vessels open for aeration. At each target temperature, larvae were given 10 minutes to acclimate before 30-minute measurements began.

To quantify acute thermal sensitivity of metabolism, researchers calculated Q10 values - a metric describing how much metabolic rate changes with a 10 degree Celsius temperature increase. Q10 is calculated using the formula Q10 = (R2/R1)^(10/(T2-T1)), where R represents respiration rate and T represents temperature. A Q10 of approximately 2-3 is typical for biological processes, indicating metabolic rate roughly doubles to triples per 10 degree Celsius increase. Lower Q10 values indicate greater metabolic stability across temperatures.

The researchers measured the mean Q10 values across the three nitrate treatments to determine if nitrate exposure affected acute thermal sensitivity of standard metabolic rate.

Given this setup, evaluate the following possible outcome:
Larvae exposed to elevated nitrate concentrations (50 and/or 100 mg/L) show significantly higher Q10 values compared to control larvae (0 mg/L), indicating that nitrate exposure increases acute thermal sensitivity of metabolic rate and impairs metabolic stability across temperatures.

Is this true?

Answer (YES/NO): YES